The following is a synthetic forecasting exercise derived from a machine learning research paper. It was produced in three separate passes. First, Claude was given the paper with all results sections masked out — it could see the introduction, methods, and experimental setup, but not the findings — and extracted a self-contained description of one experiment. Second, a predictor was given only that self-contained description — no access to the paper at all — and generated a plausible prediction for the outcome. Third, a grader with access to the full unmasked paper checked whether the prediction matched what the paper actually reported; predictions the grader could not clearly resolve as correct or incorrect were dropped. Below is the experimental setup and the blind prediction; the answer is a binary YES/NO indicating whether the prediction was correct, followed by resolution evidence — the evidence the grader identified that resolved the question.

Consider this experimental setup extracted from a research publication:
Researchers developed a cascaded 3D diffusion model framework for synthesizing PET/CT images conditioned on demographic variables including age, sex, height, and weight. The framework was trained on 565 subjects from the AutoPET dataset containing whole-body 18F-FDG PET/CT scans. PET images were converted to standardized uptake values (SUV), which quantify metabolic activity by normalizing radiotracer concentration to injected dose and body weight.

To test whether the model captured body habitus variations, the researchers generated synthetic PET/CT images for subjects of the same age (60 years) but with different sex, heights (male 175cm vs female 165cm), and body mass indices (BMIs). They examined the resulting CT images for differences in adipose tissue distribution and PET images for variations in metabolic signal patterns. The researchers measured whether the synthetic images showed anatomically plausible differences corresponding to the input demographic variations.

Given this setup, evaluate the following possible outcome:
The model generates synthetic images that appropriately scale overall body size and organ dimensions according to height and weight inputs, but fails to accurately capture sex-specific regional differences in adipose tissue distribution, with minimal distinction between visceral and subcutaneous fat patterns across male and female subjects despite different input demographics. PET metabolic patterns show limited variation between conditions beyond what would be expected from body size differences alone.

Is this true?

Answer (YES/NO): NO